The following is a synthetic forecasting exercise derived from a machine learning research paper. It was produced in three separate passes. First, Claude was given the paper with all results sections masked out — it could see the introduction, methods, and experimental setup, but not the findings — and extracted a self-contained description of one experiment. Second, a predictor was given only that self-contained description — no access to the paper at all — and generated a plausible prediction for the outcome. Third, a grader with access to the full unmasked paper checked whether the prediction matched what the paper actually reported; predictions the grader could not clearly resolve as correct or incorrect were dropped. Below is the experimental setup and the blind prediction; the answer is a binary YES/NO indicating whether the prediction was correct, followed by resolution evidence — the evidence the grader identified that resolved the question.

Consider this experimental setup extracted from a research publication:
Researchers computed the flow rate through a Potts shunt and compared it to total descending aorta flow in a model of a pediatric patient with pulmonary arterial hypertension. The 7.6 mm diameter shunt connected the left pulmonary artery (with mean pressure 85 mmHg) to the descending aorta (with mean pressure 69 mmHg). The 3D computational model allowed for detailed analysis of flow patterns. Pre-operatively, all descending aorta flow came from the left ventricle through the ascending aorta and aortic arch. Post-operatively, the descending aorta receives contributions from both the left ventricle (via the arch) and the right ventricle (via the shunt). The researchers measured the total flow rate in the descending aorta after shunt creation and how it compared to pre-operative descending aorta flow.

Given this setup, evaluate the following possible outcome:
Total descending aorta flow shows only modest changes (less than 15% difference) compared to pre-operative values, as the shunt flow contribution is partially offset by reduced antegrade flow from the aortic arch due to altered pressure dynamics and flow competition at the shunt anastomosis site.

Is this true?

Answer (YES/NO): NO